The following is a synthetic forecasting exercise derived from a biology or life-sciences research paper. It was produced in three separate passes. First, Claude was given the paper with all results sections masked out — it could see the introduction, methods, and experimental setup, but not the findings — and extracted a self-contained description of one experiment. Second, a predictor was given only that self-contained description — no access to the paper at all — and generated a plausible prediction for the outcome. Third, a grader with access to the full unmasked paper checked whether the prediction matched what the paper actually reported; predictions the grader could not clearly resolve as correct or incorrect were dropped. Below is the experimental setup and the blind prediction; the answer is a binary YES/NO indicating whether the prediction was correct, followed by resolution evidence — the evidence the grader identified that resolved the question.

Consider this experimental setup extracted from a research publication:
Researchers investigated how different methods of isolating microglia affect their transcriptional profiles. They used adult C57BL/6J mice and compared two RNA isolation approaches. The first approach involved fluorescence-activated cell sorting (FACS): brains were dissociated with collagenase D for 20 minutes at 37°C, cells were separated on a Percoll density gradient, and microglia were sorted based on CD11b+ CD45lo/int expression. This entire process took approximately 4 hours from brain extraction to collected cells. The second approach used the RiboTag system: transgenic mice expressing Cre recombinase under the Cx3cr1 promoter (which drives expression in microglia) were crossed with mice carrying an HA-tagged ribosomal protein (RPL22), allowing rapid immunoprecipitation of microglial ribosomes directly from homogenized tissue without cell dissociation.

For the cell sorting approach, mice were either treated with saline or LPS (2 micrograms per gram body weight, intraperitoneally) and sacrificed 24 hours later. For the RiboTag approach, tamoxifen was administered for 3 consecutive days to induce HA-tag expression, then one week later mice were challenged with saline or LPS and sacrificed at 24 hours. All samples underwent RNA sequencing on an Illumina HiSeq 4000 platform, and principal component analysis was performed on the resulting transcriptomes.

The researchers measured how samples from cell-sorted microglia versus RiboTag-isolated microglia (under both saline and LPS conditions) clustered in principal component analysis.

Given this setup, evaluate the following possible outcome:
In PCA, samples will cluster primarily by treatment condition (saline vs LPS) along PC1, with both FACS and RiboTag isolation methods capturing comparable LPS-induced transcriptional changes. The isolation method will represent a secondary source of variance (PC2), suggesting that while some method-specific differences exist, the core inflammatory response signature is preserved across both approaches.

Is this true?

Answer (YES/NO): NO